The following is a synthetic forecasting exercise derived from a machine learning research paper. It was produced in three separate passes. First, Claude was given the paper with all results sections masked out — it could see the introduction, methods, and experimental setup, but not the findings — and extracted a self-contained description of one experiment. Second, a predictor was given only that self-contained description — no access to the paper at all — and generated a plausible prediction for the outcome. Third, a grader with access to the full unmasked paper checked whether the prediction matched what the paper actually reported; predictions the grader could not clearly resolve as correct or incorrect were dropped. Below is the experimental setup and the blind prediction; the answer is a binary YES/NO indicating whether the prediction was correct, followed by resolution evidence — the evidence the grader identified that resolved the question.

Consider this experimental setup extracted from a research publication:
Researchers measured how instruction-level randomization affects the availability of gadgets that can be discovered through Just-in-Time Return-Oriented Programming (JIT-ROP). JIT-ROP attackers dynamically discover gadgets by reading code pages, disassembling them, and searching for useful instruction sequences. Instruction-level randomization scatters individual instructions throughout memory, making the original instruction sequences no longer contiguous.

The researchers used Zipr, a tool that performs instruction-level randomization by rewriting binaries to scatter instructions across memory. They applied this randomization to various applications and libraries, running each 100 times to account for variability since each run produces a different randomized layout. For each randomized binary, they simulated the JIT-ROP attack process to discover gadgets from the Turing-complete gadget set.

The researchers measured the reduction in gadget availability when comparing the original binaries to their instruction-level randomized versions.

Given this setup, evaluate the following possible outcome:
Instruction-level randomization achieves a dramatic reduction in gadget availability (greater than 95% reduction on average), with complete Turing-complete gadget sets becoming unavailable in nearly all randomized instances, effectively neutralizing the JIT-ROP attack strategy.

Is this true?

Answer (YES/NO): NO